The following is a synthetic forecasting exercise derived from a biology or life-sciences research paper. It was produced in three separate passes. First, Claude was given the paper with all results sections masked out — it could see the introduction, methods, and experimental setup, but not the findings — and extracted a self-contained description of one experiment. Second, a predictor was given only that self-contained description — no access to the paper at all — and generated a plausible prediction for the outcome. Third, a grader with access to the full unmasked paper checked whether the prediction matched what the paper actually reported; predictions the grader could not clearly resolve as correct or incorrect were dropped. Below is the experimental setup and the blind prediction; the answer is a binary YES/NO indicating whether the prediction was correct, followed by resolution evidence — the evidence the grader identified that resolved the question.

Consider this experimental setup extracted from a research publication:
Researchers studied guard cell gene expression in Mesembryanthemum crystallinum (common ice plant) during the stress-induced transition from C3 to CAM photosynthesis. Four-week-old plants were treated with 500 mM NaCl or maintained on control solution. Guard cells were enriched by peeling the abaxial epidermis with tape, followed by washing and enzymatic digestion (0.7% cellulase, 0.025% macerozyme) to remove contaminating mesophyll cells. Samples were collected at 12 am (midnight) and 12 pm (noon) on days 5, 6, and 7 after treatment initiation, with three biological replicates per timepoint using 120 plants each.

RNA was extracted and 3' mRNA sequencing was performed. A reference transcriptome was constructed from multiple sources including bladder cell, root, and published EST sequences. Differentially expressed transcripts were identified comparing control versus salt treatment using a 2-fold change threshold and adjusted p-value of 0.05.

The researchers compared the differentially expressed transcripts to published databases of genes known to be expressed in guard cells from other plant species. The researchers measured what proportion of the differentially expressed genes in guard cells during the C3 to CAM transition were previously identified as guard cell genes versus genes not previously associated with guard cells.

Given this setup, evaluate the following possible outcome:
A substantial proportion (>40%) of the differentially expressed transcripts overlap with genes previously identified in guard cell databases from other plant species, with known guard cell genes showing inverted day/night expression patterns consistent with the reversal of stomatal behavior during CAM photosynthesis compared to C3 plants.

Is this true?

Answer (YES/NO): NO